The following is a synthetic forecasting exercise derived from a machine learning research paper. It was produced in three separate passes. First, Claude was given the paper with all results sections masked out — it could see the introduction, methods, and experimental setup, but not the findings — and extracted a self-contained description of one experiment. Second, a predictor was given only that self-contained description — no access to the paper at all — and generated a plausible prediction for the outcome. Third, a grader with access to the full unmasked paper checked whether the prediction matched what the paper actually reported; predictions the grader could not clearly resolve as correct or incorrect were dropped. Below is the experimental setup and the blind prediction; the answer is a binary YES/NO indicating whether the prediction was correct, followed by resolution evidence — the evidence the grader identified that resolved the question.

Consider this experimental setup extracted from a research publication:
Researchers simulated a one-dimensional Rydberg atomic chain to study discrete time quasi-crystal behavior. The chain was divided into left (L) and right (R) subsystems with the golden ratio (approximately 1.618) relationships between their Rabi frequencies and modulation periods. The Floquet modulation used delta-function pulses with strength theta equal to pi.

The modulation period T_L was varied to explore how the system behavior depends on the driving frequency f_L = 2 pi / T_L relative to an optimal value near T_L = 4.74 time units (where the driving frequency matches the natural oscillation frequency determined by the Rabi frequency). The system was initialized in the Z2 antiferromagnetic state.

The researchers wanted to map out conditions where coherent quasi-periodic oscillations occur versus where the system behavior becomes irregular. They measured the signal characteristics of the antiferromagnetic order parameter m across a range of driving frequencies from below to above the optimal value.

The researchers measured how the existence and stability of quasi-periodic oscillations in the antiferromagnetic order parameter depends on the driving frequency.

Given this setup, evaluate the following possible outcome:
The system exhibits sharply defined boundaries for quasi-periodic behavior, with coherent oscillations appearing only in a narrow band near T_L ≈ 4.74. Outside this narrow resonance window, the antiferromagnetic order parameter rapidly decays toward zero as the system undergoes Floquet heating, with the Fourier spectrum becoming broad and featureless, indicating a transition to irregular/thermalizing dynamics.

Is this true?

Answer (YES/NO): NO